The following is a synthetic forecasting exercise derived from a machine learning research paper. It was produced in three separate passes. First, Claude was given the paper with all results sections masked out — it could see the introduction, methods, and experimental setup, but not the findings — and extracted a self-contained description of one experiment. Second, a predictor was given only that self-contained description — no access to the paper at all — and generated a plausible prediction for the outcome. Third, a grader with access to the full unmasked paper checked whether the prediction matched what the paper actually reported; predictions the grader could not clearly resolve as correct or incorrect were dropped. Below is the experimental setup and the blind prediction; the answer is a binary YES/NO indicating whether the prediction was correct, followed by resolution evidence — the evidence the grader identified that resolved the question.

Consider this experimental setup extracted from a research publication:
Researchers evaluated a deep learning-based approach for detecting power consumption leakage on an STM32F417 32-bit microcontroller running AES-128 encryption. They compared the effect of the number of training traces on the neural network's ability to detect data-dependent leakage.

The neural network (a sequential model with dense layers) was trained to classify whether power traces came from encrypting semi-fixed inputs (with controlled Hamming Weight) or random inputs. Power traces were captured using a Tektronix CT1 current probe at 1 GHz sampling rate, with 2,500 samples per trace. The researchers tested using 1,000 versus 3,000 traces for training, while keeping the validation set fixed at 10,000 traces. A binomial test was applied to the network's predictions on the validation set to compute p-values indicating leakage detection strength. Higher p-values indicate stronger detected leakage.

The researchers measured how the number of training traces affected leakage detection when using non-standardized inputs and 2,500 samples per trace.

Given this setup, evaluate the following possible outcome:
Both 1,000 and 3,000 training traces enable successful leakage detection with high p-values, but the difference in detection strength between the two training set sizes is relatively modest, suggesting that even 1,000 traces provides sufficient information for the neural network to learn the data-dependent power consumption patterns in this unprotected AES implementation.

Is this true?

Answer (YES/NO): NO